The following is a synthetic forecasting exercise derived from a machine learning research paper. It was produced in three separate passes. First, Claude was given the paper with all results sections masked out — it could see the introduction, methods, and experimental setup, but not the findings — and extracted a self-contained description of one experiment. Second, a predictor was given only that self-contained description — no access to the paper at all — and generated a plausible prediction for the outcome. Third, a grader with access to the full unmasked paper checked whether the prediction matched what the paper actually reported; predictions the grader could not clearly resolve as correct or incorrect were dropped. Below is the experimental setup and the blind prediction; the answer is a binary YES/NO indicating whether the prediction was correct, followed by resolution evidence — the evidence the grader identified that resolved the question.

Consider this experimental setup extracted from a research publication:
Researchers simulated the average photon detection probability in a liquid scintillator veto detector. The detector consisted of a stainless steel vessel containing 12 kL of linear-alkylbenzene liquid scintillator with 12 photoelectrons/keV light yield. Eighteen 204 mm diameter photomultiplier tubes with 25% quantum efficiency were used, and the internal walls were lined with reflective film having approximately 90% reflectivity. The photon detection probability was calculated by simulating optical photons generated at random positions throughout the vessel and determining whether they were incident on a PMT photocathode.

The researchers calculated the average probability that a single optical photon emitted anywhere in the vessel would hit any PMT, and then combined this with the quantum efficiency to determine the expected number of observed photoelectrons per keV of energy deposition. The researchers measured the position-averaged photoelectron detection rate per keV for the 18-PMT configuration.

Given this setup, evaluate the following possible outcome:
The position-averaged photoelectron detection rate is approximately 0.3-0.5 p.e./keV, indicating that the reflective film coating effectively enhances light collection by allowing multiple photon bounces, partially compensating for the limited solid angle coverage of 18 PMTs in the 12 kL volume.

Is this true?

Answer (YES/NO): NO